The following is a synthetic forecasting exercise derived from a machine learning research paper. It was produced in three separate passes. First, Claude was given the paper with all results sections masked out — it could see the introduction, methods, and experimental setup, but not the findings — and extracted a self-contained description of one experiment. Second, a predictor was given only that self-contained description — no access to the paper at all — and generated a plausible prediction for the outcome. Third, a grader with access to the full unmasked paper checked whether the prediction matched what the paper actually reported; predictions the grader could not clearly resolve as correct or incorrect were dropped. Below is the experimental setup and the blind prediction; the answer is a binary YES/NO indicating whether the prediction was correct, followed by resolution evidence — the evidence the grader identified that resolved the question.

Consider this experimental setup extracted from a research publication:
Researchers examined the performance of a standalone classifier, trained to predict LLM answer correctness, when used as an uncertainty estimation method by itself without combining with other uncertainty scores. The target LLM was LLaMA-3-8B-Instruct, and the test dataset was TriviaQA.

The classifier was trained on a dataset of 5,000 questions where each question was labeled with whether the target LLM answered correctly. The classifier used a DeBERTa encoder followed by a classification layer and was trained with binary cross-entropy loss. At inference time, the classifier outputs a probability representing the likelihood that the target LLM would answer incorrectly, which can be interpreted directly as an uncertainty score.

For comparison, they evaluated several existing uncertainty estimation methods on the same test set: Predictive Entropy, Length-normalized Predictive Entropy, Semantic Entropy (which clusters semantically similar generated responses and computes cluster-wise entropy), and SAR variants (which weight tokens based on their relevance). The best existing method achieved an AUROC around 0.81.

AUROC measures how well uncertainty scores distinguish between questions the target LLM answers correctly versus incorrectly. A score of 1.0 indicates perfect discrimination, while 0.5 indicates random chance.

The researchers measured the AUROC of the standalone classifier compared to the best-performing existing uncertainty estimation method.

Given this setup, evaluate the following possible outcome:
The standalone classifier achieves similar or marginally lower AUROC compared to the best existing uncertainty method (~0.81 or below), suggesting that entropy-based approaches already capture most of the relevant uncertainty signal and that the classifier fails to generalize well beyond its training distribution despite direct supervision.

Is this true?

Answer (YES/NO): NO